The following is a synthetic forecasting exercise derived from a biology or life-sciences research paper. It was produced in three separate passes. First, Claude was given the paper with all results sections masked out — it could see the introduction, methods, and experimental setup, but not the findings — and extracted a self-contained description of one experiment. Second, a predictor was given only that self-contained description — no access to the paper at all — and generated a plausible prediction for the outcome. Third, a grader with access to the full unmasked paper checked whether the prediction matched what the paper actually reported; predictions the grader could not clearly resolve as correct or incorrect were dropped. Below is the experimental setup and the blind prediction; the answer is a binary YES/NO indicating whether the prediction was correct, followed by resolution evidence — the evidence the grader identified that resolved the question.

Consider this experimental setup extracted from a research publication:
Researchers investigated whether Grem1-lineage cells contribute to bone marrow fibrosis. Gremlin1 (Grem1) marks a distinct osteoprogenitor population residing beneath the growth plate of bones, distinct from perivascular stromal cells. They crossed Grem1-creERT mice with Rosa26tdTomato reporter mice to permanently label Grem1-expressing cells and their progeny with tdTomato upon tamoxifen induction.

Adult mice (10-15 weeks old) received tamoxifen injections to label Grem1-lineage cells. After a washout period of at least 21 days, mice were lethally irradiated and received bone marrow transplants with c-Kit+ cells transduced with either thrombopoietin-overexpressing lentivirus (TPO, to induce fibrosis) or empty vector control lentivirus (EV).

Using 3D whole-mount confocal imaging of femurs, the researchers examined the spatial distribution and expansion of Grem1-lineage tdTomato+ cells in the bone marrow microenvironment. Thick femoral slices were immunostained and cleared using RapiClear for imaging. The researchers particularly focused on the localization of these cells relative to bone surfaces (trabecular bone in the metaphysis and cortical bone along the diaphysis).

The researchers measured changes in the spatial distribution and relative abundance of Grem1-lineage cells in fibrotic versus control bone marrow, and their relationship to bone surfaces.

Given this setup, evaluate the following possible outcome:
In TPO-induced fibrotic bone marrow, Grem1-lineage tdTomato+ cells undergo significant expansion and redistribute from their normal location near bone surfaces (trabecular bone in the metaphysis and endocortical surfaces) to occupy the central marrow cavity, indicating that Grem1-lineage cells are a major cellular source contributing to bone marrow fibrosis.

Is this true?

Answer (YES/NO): NO